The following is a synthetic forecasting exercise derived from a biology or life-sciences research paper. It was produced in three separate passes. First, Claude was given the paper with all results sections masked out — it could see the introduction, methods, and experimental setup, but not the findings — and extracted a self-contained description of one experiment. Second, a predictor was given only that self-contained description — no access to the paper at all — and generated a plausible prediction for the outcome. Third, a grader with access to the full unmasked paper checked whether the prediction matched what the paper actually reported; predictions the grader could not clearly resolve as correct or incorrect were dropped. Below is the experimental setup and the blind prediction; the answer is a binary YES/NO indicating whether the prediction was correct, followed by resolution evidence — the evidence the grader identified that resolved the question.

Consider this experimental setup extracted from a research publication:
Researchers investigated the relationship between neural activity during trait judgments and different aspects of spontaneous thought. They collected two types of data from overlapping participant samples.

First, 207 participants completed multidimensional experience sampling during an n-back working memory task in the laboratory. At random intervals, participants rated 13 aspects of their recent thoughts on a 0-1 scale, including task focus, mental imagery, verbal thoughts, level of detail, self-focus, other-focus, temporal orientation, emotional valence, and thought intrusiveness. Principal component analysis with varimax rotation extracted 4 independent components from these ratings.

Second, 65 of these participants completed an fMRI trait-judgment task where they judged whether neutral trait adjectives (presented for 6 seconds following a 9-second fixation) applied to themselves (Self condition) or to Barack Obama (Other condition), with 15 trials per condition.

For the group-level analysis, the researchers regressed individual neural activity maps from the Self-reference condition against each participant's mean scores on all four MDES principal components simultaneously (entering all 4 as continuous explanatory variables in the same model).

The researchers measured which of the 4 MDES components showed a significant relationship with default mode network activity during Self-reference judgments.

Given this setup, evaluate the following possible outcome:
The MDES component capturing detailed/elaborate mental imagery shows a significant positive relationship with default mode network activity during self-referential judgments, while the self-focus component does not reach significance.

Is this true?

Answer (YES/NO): YES